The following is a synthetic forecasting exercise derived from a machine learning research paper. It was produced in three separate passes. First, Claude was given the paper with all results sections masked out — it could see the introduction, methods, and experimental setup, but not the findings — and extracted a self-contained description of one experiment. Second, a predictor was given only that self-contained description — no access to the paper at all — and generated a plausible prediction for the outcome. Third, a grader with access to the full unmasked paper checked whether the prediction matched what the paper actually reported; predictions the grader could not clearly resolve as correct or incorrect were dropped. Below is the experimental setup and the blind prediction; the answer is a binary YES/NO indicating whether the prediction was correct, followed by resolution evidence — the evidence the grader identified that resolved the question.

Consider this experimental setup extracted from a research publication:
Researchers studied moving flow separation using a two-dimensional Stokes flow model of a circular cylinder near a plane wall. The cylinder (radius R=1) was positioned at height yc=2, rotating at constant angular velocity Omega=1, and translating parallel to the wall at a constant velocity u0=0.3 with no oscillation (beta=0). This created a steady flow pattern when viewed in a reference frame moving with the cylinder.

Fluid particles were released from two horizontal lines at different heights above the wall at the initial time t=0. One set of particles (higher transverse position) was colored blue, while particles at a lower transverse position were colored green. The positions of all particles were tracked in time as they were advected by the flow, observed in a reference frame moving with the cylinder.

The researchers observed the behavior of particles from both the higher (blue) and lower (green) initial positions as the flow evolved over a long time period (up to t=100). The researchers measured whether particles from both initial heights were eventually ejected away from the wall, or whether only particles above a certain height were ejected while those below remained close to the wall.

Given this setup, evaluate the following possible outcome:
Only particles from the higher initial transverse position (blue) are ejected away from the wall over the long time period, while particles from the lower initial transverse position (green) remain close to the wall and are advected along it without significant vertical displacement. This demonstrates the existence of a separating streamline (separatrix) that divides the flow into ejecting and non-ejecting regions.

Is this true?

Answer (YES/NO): YES